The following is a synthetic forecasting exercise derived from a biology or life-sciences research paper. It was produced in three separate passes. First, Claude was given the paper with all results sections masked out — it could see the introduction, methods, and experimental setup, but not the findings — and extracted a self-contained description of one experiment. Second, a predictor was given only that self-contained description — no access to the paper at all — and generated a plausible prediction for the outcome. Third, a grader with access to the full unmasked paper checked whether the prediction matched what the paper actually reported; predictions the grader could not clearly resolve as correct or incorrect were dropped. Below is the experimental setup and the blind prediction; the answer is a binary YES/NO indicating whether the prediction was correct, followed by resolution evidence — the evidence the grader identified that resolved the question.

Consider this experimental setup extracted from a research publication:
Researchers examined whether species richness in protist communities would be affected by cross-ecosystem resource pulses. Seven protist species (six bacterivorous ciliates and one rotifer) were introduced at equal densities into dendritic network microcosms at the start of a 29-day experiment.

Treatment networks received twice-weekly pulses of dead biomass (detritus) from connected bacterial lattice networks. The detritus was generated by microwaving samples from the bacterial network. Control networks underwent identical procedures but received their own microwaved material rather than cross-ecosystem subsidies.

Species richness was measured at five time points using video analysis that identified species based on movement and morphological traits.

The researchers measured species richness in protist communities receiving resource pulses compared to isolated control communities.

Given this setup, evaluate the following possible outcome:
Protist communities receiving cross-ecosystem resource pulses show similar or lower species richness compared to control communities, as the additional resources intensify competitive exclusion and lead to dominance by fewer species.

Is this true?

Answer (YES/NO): NO